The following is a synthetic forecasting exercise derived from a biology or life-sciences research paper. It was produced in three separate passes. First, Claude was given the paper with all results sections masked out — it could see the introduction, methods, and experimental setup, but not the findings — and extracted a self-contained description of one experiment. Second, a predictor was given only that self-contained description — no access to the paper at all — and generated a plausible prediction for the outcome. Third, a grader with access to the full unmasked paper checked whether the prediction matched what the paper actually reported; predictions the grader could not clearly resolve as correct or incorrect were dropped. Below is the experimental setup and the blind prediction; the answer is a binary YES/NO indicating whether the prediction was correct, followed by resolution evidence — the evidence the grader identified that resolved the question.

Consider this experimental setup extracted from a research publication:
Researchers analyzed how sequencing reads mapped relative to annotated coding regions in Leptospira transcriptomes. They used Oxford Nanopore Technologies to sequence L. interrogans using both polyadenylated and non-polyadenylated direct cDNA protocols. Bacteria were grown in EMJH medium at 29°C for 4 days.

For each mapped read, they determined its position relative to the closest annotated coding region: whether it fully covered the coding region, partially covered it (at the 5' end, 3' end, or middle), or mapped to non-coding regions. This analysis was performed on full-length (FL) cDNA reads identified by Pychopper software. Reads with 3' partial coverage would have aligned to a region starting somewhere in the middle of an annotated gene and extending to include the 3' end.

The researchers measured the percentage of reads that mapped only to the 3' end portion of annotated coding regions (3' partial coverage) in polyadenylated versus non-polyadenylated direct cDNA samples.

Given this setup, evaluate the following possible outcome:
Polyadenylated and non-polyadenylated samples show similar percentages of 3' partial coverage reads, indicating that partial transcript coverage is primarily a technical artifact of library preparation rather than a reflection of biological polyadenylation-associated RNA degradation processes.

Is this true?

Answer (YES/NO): NO